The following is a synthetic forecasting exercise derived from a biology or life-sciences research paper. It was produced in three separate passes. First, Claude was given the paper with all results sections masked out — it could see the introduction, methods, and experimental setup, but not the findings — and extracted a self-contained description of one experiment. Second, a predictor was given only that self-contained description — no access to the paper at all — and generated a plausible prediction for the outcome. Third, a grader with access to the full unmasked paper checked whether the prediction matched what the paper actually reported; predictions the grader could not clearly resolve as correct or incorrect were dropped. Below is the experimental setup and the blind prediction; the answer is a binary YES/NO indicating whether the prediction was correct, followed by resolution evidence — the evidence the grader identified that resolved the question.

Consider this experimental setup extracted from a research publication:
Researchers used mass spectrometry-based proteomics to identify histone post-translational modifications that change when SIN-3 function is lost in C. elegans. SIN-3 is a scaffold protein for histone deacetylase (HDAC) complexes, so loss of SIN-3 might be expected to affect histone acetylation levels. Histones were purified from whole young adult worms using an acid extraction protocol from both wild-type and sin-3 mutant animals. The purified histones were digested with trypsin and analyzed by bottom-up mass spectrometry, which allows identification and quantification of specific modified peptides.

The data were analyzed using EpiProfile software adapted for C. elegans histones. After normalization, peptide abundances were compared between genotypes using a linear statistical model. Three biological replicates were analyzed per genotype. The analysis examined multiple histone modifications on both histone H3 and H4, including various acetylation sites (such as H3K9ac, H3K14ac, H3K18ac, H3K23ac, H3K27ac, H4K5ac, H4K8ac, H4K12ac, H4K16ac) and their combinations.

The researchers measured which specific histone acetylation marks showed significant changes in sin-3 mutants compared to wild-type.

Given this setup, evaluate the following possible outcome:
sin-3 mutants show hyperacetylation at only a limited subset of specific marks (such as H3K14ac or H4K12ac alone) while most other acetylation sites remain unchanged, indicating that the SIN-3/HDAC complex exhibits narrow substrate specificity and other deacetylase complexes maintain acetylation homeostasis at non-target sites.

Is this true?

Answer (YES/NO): YES